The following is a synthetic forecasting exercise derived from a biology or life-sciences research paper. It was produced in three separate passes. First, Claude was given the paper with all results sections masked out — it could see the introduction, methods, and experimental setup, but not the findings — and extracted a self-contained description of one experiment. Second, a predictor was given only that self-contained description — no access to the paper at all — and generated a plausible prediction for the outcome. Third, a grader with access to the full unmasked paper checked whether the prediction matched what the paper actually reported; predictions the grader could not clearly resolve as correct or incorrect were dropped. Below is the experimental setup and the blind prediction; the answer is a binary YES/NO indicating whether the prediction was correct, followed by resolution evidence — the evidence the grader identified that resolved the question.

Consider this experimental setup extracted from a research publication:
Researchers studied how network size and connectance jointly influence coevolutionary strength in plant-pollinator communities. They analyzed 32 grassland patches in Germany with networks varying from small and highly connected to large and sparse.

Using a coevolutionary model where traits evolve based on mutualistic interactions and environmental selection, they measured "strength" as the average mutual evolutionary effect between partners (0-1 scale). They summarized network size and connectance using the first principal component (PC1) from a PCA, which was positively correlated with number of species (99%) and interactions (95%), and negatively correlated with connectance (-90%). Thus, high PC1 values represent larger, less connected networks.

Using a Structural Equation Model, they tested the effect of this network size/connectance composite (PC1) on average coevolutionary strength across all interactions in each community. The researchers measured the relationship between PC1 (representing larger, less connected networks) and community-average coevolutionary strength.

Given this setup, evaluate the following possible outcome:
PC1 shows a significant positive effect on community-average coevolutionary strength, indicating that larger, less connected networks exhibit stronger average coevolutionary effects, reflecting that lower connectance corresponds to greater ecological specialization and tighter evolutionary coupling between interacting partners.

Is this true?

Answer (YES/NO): NO